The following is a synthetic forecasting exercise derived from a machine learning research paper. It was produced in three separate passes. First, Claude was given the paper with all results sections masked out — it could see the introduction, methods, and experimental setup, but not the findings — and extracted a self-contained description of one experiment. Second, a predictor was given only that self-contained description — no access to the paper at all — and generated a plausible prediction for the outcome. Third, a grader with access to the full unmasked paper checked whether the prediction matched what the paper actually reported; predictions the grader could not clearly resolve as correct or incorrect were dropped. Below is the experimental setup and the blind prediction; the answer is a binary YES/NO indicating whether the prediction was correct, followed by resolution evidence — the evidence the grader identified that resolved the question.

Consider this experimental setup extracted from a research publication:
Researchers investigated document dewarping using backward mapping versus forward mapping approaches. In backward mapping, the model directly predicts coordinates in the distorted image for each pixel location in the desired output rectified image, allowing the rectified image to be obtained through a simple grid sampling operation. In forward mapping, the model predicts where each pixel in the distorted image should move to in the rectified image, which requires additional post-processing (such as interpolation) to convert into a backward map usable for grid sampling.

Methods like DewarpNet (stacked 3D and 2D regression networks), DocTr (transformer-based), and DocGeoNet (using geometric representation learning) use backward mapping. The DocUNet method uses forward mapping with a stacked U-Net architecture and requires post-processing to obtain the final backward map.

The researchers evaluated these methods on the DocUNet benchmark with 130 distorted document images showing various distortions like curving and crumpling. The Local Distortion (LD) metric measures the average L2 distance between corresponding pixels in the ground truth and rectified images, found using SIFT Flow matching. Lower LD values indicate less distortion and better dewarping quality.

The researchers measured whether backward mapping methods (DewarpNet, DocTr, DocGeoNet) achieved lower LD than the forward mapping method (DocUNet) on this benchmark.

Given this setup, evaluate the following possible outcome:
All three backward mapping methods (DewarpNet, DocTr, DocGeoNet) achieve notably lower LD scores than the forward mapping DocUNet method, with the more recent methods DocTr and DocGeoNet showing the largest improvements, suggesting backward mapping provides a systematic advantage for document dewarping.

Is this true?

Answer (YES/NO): YES